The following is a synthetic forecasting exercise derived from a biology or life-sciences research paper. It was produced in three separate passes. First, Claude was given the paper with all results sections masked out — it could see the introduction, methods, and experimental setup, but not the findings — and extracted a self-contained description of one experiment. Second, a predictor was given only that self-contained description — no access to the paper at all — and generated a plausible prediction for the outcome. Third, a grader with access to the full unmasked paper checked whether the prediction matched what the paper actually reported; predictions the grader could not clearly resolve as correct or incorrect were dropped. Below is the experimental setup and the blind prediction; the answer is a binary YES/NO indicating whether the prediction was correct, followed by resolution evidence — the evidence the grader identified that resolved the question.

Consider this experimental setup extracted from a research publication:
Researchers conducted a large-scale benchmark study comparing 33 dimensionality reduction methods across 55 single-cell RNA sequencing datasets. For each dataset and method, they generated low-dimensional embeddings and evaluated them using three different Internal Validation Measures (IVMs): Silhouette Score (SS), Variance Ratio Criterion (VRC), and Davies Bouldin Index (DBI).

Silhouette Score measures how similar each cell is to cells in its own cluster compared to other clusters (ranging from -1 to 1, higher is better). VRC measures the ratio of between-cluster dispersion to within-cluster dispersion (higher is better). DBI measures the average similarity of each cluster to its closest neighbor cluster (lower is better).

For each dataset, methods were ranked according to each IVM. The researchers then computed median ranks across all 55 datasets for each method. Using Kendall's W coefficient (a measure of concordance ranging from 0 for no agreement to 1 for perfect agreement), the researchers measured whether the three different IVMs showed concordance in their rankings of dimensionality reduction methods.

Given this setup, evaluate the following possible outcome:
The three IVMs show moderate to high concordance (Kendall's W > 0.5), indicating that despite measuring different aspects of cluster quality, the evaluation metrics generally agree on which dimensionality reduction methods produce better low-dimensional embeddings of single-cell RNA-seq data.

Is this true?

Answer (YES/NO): YES